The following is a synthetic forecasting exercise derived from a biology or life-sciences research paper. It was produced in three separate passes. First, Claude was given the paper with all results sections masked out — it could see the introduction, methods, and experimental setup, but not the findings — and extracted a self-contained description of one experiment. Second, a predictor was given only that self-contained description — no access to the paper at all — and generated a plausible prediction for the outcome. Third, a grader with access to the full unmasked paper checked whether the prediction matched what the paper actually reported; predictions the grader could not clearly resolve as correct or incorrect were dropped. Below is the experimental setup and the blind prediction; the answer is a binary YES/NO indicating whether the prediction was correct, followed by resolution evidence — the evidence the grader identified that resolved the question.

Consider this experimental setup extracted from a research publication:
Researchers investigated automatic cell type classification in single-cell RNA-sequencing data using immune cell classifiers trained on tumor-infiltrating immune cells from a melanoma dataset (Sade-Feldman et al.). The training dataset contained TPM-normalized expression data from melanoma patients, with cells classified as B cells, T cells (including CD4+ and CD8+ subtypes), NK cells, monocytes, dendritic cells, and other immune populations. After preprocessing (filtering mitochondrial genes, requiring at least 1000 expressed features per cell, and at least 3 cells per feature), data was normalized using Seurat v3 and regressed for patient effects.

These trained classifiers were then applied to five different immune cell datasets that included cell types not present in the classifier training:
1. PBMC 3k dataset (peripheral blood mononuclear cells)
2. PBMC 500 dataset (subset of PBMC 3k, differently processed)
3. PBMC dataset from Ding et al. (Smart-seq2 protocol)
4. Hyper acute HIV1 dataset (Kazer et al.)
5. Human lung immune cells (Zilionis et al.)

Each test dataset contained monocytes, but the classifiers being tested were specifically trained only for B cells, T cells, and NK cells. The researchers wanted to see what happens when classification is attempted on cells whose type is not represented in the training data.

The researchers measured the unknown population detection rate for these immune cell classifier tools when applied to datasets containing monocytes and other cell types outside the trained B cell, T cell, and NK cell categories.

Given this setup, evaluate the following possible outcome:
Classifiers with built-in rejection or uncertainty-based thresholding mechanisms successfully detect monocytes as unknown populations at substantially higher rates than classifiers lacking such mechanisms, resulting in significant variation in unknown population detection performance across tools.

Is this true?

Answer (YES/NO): NO